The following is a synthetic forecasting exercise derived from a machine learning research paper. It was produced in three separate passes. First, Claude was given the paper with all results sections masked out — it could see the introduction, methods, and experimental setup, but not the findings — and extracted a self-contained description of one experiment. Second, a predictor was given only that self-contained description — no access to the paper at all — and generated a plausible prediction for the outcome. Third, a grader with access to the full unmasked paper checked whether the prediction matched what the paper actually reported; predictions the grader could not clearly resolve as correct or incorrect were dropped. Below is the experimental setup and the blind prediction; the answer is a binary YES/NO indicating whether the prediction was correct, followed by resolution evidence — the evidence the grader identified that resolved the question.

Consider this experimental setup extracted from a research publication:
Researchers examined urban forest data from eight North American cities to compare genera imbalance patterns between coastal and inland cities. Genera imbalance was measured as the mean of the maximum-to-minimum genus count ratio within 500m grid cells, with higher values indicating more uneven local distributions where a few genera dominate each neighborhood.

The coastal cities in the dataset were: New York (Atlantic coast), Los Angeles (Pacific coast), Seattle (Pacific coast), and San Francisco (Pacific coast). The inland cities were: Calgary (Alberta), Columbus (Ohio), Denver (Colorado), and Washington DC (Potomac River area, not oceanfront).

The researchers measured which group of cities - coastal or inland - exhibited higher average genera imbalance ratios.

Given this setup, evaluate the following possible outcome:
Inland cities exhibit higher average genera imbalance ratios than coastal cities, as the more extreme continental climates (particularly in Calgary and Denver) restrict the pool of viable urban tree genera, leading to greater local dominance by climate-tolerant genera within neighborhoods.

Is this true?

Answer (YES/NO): NO